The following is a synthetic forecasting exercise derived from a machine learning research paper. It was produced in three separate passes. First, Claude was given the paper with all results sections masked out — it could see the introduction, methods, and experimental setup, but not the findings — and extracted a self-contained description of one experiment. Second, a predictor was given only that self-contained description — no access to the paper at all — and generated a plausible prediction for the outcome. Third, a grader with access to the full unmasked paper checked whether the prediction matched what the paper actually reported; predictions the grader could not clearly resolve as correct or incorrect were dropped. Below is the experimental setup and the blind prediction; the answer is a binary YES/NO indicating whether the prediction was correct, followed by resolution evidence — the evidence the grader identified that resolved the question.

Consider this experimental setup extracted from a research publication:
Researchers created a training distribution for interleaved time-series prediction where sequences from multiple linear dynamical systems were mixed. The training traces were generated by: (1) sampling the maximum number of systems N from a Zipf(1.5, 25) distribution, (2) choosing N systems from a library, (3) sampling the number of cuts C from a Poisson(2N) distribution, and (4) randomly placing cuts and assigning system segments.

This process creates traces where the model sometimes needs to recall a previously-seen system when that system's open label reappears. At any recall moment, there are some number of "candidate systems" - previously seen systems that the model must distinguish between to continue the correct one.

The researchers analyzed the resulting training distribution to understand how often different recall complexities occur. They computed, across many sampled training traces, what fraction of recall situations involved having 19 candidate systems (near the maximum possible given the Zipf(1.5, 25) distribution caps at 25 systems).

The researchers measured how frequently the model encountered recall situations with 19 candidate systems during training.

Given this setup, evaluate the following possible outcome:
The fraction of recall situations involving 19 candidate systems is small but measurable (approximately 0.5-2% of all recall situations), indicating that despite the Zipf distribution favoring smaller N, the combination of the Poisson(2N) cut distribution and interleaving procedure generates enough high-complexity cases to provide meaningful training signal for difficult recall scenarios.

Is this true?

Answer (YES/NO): NO